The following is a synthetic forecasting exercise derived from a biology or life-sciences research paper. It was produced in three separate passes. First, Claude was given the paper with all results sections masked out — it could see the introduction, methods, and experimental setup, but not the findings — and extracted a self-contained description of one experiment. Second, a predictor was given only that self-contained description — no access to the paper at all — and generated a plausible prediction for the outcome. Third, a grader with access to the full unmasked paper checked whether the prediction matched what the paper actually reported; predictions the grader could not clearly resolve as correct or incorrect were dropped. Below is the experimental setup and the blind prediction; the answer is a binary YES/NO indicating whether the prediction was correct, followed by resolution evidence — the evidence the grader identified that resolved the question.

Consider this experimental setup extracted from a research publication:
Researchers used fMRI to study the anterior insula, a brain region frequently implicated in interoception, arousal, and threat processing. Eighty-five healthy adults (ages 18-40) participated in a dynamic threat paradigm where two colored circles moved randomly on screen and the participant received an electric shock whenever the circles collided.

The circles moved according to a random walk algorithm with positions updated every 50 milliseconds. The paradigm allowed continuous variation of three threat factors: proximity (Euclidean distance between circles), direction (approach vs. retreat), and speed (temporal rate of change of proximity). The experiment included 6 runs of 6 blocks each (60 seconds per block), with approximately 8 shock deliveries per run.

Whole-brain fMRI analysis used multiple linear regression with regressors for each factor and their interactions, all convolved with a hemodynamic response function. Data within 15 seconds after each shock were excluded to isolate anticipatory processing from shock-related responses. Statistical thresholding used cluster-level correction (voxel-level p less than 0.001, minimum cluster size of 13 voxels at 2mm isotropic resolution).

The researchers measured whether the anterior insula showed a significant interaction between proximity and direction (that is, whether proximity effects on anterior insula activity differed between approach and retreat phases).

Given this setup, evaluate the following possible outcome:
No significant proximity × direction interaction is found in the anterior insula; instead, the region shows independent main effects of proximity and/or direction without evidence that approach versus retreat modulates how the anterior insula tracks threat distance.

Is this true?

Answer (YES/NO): NO